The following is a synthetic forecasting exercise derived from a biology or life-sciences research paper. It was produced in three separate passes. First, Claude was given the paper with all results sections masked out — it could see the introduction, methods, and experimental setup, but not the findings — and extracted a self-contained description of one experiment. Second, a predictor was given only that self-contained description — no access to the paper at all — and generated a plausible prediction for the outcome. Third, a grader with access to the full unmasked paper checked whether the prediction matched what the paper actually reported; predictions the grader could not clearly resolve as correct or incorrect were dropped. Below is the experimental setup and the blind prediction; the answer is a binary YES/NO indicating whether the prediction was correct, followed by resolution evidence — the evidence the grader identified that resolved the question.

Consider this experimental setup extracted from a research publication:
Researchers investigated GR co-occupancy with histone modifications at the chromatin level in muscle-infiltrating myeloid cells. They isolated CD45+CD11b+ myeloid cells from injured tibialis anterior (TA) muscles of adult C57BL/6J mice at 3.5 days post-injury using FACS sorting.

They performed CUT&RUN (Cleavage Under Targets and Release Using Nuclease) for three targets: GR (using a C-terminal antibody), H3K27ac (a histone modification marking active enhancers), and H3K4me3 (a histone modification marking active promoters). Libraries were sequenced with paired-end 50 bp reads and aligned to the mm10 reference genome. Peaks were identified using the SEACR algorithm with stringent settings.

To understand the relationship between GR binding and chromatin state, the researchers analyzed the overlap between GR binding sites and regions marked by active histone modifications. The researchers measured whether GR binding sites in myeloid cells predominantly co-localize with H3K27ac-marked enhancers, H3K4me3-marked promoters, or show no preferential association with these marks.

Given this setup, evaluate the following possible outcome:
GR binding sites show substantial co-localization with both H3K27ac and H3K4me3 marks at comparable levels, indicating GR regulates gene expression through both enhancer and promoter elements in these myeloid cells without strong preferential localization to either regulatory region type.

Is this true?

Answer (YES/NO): NO